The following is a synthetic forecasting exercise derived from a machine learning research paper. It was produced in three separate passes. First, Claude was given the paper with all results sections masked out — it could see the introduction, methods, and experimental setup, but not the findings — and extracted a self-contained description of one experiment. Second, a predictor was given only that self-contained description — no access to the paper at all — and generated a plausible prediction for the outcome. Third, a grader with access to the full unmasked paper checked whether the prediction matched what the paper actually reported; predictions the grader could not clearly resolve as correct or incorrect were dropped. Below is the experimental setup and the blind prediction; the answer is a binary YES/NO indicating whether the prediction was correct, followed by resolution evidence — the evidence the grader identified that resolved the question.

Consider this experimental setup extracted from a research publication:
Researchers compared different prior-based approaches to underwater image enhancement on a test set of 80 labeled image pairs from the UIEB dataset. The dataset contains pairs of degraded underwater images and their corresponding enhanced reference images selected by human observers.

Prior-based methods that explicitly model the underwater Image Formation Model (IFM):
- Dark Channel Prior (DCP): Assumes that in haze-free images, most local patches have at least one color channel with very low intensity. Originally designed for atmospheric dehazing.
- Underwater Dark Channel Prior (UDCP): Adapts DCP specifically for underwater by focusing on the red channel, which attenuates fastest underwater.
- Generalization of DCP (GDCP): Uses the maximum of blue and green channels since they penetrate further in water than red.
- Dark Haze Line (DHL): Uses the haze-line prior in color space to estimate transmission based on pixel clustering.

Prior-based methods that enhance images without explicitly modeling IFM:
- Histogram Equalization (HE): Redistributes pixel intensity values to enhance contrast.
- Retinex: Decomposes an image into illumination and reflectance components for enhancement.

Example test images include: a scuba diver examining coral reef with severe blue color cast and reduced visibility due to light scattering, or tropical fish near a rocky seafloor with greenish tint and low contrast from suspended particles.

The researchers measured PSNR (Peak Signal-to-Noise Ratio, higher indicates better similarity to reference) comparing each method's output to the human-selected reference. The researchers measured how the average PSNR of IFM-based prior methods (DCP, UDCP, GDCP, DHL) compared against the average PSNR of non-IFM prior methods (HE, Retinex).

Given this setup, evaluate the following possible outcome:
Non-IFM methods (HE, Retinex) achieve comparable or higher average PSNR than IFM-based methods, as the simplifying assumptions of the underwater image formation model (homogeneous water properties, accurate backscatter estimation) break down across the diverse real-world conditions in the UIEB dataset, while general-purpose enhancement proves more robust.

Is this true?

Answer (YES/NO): YES